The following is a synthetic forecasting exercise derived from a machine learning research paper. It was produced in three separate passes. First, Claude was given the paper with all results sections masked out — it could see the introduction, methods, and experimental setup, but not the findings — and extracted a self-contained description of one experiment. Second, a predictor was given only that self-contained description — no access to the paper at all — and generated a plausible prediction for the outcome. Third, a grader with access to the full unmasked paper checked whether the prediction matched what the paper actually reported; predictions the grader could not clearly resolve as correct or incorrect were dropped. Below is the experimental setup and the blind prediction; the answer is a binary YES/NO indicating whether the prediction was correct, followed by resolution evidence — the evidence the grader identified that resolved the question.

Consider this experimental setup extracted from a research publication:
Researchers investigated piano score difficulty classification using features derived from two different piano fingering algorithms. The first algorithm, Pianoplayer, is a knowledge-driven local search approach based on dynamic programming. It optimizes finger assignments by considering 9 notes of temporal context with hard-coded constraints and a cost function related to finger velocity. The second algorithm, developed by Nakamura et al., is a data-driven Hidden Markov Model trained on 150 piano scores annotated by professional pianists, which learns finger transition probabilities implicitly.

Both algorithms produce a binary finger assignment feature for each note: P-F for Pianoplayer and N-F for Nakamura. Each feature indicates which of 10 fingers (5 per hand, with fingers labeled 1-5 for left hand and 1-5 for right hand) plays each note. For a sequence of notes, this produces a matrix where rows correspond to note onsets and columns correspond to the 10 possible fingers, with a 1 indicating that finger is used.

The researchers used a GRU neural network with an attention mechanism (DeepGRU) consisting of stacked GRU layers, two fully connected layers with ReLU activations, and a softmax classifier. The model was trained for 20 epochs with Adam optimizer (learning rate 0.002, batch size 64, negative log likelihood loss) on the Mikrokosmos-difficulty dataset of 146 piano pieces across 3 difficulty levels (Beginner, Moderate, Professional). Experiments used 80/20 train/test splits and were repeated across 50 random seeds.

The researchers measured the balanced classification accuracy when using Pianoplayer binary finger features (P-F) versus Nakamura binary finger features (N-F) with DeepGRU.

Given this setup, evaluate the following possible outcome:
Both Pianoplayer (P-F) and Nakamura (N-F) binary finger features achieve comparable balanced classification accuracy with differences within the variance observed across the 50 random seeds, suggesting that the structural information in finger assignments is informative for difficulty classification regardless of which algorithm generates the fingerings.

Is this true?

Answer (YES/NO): YES